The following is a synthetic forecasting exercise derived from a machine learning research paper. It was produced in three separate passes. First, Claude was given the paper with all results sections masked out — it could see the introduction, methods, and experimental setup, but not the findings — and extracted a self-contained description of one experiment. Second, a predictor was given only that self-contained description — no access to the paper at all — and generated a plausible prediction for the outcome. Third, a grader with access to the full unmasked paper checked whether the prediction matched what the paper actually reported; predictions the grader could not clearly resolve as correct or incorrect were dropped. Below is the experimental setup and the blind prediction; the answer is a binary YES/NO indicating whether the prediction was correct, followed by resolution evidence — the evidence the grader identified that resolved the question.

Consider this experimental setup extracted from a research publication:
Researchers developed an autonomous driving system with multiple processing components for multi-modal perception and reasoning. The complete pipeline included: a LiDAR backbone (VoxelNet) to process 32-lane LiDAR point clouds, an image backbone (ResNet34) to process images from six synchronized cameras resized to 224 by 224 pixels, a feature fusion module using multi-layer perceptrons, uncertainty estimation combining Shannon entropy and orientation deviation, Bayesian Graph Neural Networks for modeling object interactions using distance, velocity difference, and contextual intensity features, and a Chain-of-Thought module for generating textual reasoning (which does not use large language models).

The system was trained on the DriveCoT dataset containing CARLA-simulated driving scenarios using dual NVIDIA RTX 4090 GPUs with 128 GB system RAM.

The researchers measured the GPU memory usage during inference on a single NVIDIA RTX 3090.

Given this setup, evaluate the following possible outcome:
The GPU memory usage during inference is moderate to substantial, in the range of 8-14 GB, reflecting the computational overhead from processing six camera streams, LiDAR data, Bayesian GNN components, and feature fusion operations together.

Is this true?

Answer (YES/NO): NO